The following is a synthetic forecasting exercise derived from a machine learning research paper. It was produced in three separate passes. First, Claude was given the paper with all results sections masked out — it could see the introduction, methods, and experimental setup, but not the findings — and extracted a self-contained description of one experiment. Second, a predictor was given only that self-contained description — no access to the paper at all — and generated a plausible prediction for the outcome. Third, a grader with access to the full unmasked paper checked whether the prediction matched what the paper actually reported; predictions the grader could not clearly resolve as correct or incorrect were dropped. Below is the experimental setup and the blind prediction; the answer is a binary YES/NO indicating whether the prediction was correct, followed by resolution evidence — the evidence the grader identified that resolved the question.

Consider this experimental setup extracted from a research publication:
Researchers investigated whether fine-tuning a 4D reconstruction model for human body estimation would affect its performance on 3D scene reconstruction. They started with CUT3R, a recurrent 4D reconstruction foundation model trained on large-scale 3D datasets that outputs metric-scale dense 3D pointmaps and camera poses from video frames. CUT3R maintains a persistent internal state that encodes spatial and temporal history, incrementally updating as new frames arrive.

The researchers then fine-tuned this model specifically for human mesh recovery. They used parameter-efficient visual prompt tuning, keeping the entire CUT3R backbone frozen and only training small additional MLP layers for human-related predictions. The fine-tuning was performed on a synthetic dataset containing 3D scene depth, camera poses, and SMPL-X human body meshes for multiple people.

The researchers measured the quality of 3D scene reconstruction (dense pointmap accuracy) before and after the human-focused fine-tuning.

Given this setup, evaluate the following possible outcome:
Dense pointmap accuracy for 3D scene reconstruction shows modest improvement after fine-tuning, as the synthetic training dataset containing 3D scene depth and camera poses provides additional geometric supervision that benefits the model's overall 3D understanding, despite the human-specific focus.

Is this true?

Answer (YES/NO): NO